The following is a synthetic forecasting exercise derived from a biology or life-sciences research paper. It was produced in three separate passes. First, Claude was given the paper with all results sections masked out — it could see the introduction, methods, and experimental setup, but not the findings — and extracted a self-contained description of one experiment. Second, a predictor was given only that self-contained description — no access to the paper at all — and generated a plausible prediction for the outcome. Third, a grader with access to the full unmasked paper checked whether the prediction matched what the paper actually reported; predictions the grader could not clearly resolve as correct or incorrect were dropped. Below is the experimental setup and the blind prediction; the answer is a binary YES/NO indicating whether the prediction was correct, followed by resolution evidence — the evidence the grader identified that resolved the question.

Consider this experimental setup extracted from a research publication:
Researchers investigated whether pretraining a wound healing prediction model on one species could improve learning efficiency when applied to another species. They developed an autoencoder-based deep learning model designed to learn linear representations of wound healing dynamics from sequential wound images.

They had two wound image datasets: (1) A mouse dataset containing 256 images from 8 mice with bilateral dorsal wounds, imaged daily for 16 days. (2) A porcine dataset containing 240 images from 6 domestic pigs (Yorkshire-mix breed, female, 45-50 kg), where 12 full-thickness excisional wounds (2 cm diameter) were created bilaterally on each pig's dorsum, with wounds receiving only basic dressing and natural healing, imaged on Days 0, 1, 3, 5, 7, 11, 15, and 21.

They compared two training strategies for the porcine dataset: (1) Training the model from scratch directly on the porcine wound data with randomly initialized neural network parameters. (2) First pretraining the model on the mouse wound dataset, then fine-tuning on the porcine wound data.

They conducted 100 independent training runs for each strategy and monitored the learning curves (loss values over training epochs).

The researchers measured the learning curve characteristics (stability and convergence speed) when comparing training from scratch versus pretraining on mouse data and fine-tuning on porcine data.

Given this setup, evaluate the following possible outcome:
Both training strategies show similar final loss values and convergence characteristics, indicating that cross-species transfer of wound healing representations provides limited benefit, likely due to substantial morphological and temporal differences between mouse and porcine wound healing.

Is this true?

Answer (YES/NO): NO